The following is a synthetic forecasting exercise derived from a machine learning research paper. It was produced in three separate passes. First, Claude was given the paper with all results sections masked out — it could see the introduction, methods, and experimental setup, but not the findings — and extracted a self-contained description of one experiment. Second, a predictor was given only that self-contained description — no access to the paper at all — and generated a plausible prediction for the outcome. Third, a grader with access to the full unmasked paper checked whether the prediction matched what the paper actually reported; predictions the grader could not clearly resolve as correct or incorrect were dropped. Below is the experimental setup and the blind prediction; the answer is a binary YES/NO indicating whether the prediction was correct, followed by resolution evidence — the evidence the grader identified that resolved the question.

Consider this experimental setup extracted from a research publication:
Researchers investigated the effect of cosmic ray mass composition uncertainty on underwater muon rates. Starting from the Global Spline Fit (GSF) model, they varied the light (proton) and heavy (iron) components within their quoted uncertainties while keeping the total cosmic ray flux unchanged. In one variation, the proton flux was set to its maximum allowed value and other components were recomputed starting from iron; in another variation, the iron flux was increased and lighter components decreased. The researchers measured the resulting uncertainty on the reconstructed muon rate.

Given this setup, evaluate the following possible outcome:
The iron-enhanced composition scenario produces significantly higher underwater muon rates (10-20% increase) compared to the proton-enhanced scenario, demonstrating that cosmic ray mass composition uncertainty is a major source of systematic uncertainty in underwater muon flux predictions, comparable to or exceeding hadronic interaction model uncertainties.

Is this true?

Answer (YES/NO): NO